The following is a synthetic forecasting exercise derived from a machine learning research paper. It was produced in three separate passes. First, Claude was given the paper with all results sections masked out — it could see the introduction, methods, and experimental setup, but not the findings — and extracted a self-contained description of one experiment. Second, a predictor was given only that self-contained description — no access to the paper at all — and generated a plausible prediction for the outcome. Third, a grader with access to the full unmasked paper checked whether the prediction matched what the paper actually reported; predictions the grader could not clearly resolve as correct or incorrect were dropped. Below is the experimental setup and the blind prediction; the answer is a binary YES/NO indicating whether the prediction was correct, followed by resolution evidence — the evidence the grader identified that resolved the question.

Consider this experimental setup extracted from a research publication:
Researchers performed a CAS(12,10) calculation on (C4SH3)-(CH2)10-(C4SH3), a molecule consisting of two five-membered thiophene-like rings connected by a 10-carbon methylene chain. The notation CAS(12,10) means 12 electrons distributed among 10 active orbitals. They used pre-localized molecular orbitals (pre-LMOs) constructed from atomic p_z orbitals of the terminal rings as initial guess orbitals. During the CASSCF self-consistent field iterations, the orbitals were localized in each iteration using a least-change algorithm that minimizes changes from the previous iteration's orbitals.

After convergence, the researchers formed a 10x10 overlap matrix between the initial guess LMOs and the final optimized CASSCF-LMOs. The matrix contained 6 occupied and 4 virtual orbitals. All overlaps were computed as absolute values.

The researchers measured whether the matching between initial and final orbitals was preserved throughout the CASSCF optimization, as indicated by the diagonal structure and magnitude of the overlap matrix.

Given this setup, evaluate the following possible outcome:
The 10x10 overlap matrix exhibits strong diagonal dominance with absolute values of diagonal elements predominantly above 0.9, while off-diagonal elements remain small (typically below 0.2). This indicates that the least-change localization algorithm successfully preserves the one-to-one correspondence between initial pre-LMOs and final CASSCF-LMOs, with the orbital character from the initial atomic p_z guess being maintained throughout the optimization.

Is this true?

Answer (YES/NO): YES